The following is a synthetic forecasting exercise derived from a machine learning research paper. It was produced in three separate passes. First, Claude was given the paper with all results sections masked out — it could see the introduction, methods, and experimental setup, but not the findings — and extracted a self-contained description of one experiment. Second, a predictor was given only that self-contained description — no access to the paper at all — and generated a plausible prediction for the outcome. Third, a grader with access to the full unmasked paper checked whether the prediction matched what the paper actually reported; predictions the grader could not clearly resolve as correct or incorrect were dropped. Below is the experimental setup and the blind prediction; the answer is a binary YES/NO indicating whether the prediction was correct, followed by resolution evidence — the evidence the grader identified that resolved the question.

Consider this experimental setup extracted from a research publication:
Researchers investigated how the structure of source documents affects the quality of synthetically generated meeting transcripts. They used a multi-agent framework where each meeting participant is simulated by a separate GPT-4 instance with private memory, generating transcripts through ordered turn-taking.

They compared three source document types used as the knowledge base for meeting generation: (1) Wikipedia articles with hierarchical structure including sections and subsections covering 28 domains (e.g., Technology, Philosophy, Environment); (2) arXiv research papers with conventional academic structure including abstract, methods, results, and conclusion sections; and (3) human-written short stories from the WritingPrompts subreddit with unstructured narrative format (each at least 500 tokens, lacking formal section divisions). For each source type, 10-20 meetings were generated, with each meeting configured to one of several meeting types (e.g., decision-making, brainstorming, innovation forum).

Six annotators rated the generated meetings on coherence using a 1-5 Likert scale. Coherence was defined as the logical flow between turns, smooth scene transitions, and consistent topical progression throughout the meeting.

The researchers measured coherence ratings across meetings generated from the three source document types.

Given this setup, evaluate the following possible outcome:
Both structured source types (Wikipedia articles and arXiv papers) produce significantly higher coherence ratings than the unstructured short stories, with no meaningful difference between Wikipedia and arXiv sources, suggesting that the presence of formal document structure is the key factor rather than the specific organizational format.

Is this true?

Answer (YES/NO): NO